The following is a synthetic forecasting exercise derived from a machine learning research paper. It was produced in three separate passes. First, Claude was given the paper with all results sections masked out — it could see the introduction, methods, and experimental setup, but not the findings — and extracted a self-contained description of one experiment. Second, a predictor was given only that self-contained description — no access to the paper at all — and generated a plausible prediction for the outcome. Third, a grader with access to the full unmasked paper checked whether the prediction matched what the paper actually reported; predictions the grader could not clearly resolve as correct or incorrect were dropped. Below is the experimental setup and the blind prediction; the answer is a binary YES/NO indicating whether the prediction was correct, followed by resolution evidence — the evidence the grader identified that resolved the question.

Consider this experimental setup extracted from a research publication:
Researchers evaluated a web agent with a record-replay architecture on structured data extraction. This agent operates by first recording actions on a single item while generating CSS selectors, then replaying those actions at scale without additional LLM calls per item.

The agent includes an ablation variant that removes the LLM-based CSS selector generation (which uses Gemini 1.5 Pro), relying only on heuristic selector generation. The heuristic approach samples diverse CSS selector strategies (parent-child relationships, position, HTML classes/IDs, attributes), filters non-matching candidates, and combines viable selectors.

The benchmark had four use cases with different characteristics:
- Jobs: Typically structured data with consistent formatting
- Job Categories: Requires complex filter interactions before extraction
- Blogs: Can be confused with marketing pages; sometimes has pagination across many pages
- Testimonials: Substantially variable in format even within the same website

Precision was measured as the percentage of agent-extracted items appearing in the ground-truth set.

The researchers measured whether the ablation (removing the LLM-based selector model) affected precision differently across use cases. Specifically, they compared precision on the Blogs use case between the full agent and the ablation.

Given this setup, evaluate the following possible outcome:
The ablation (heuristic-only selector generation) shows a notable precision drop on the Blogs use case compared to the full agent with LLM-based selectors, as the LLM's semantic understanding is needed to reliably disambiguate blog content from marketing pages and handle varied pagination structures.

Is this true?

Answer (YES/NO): NO